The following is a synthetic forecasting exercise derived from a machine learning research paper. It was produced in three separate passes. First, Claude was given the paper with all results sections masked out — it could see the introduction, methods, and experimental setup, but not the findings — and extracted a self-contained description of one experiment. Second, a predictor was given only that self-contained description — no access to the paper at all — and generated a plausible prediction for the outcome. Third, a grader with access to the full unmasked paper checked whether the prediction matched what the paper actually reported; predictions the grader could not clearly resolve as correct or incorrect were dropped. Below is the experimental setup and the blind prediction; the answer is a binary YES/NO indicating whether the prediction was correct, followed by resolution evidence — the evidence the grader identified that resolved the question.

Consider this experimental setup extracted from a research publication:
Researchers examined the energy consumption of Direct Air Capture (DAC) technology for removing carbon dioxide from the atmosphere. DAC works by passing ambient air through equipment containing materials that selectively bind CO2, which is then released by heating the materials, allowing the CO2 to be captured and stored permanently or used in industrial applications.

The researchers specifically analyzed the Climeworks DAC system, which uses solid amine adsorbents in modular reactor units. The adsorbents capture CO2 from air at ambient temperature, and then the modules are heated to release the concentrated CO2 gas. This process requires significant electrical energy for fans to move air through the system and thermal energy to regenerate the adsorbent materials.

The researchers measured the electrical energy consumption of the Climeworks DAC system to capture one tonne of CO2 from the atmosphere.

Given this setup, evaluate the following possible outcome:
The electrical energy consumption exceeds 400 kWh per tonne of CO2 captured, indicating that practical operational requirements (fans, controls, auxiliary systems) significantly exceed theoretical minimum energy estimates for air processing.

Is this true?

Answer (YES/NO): YES